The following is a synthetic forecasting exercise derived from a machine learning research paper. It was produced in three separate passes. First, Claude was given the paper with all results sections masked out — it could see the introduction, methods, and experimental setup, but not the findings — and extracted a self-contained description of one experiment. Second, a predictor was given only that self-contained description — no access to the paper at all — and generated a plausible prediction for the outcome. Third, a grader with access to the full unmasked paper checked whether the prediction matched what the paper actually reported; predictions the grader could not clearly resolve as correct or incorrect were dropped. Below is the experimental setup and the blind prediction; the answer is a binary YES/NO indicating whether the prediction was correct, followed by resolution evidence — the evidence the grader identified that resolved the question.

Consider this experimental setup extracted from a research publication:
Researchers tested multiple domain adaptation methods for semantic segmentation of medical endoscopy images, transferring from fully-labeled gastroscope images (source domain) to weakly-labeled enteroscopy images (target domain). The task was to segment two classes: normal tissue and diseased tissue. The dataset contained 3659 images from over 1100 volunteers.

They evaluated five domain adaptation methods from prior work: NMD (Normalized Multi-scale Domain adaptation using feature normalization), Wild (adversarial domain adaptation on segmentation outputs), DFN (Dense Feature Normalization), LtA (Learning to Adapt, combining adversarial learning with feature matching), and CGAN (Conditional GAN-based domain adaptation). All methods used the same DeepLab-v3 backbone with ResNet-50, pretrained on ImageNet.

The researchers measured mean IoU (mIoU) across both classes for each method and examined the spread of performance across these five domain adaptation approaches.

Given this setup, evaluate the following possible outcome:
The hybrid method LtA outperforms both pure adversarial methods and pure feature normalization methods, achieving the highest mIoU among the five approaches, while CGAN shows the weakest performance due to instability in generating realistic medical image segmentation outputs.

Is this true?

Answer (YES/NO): NO